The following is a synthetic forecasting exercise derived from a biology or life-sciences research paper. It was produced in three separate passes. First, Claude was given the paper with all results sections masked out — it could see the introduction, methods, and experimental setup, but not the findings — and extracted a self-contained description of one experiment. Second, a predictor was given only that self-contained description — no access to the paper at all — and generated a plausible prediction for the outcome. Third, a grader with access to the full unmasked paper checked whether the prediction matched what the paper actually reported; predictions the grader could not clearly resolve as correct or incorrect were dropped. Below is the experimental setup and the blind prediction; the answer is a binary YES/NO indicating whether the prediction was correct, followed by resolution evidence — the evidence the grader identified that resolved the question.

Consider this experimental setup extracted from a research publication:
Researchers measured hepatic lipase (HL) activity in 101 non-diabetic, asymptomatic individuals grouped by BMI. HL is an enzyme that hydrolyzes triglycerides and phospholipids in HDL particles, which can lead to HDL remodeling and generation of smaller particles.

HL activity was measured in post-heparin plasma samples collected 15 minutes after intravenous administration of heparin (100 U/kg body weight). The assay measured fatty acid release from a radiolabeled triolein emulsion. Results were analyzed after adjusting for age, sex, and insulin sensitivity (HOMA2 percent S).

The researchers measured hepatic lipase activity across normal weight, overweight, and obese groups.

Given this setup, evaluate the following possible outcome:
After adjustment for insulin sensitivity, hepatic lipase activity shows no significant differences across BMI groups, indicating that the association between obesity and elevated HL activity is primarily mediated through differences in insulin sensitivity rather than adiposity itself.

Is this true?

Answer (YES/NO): NO